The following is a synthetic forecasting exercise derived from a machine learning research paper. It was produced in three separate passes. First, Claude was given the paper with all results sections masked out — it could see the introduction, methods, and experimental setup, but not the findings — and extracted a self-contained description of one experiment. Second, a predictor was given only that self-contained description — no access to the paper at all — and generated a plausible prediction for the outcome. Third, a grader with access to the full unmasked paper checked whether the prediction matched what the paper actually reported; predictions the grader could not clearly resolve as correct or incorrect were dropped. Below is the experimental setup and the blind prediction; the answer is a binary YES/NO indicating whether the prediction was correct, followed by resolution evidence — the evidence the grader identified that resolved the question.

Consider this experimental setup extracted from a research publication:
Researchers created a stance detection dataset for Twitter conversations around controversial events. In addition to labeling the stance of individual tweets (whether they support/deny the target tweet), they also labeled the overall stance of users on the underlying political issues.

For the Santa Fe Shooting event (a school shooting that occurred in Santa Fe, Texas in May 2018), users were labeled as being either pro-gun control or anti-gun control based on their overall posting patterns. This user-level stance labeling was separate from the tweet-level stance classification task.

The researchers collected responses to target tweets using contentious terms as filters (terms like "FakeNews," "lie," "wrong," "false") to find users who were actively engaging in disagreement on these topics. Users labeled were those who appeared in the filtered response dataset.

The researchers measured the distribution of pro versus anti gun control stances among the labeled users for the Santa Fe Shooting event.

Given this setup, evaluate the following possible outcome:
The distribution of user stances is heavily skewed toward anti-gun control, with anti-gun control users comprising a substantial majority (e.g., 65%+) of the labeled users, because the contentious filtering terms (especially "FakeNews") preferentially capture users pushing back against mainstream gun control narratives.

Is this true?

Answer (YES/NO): NO